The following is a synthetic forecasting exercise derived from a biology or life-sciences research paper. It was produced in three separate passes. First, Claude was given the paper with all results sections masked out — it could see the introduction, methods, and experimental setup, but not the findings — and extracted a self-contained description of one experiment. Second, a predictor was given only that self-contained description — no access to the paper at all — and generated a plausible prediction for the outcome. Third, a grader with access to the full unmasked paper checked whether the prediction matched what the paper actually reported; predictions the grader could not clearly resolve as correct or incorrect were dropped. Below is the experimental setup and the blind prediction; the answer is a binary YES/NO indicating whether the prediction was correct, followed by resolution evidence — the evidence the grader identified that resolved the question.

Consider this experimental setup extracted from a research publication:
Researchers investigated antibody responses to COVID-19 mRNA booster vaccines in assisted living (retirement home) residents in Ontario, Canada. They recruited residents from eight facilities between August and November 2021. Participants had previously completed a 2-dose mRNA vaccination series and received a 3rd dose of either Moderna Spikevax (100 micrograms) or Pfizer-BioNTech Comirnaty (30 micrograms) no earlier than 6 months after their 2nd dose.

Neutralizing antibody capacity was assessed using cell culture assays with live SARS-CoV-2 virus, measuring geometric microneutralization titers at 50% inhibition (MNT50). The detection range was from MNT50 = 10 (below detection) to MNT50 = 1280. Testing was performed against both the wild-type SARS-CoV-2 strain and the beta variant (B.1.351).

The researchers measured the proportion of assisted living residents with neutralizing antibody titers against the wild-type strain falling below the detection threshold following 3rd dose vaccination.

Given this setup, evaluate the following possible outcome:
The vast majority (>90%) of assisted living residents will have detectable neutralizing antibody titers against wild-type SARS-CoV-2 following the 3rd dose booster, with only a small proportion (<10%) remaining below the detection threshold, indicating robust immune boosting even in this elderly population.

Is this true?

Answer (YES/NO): YES